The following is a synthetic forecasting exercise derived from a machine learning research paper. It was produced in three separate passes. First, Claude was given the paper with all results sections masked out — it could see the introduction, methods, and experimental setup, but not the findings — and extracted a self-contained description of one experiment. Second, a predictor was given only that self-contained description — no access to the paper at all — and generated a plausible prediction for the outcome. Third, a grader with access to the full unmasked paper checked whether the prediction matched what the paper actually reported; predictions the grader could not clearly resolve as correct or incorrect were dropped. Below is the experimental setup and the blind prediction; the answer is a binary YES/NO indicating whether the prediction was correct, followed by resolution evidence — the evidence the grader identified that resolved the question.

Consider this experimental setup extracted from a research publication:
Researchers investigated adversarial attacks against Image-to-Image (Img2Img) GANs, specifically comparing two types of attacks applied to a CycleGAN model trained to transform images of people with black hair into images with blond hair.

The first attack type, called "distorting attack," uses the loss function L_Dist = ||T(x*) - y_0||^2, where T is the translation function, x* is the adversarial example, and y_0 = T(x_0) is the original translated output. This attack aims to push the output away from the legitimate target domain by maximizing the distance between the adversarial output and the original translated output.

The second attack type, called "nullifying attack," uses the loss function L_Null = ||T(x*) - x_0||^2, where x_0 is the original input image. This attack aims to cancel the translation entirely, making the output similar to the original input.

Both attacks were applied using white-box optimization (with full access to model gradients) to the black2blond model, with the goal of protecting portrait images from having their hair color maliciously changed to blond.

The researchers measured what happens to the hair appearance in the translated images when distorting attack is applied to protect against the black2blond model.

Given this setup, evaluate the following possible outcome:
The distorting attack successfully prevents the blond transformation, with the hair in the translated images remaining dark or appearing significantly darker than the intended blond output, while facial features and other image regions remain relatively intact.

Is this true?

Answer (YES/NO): NO